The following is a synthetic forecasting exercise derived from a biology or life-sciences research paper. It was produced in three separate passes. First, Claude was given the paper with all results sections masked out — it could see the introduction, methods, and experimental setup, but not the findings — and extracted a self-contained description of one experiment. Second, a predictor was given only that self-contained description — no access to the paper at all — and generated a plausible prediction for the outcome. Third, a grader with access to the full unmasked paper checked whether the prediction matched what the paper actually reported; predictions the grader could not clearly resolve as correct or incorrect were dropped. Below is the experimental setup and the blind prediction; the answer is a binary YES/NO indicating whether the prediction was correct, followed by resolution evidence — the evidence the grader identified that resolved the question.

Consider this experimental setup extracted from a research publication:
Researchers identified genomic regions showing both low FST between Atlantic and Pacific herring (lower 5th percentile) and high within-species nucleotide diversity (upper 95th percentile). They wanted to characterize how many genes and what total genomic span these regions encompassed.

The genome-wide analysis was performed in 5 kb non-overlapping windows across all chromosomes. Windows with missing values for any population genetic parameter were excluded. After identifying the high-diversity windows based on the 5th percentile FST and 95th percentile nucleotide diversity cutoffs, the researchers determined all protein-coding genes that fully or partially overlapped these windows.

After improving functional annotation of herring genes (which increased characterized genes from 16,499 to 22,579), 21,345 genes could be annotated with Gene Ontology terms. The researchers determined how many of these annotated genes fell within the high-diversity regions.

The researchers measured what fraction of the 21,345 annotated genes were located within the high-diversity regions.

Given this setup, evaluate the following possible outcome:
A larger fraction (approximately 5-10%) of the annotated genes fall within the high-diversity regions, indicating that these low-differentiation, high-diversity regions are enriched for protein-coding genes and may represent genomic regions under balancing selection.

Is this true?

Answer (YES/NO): NO